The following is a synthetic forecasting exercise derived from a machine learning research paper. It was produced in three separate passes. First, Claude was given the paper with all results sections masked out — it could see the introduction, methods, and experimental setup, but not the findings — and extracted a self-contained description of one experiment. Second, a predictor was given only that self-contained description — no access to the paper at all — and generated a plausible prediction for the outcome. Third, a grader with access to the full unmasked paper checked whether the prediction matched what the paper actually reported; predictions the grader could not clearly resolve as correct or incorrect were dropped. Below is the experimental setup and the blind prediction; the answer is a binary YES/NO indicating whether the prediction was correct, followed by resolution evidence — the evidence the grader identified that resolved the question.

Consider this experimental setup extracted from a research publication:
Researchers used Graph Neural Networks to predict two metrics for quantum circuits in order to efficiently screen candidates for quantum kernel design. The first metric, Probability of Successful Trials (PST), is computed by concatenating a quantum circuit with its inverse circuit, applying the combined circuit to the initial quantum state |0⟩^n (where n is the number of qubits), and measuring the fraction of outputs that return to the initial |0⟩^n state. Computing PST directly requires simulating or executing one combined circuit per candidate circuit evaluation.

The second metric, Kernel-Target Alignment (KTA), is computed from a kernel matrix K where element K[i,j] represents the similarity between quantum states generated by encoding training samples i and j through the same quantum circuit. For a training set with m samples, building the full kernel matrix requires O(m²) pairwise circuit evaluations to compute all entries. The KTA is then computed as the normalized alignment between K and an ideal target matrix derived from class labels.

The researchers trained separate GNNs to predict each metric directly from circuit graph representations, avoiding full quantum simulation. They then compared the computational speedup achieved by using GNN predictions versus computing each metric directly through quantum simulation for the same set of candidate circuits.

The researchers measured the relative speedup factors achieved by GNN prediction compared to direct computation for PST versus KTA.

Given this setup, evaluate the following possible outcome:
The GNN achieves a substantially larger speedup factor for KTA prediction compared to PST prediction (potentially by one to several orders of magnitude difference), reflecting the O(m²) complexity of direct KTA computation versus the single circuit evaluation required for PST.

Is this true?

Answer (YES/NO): YES